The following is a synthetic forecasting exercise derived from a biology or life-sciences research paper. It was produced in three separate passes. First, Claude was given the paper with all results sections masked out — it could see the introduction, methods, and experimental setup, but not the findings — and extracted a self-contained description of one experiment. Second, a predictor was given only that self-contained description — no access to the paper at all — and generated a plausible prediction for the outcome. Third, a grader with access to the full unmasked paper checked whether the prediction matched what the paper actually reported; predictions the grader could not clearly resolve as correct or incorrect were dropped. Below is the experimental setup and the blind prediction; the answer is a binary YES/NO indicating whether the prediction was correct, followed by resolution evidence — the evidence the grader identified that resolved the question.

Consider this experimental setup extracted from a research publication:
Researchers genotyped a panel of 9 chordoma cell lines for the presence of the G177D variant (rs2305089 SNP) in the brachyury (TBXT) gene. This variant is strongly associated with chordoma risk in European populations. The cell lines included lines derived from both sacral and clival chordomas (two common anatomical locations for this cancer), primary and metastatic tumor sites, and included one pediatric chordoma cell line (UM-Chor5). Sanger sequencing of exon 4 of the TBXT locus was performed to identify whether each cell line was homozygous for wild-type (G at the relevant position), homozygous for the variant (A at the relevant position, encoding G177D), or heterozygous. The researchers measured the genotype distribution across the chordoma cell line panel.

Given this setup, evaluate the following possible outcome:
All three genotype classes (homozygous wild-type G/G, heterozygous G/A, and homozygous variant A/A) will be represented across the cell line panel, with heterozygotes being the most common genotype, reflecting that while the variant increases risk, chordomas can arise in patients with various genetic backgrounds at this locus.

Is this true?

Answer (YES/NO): NO